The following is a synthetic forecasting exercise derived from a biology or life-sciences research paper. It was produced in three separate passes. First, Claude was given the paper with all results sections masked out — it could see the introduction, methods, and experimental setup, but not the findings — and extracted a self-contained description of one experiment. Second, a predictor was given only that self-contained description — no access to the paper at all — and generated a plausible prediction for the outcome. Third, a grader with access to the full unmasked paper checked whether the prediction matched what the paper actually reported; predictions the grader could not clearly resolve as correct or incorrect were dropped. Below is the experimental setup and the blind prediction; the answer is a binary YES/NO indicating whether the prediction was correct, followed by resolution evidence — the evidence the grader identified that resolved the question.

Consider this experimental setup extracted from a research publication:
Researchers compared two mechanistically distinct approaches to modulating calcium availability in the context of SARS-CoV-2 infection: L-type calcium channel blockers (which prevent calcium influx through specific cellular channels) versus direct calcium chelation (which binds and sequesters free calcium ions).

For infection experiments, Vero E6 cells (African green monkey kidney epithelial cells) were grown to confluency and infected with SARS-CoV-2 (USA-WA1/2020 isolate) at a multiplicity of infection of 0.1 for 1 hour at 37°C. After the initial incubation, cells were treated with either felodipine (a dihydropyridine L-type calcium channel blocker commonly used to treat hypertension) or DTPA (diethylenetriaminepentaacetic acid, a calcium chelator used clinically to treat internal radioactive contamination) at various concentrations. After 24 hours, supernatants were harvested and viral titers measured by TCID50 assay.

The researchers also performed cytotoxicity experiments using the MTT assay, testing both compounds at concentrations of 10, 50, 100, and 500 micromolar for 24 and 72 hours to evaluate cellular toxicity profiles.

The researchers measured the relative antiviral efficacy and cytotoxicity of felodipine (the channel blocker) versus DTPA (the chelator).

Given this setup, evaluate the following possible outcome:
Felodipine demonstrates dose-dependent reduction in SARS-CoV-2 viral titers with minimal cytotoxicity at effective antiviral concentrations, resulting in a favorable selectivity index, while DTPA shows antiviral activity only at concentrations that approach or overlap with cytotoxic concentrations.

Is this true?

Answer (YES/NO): NO